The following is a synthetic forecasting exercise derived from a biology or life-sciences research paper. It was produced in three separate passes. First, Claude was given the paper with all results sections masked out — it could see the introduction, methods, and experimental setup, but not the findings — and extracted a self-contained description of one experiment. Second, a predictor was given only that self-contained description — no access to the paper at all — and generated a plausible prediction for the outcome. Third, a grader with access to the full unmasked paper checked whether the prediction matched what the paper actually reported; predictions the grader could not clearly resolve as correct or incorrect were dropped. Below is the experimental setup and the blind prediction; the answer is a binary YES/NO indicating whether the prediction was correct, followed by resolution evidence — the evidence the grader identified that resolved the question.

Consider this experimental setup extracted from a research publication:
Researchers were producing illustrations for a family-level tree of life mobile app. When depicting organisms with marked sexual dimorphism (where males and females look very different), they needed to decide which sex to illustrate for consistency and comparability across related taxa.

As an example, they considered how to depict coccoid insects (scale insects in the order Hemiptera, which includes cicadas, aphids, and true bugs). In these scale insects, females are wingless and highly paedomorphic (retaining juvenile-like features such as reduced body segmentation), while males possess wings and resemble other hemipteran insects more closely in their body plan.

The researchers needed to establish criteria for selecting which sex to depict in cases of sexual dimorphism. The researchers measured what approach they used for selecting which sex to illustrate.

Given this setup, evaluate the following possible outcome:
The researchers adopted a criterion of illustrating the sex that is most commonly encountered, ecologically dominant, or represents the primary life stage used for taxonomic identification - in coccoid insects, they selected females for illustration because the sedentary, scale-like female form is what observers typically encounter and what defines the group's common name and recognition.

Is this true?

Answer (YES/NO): NO